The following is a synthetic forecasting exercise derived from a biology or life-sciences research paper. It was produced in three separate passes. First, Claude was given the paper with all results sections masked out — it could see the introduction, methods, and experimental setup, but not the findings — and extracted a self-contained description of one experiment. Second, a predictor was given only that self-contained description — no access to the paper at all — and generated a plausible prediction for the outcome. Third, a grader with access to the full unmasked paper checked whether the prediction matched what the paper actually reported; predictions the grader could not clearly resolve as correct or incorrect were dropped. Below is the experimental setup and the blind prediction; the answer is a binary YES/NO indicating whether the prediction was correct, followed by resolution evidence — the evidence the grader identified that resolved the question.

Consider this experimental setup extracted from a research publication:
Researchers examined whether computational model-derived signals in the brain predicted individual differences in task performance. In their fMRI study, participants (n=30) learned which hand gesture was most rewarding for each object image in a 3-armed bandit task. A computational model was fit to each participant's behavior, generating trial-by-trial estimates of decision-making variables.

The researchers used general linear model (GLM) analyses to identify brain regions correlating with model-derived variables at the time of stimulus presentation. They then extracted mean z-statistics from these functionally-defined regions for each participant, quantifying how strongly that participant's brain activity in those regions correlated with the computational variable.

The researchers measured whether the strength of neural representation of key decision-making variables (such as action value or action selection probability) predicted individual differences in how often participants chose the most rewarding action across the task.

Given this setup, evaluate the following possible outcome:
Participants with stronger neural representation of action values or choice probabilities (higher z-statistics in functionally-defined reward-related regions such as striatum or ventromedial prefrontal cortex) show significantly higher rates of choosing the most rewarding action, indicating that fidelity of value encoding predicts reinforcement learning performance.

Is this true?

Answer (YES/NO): NO